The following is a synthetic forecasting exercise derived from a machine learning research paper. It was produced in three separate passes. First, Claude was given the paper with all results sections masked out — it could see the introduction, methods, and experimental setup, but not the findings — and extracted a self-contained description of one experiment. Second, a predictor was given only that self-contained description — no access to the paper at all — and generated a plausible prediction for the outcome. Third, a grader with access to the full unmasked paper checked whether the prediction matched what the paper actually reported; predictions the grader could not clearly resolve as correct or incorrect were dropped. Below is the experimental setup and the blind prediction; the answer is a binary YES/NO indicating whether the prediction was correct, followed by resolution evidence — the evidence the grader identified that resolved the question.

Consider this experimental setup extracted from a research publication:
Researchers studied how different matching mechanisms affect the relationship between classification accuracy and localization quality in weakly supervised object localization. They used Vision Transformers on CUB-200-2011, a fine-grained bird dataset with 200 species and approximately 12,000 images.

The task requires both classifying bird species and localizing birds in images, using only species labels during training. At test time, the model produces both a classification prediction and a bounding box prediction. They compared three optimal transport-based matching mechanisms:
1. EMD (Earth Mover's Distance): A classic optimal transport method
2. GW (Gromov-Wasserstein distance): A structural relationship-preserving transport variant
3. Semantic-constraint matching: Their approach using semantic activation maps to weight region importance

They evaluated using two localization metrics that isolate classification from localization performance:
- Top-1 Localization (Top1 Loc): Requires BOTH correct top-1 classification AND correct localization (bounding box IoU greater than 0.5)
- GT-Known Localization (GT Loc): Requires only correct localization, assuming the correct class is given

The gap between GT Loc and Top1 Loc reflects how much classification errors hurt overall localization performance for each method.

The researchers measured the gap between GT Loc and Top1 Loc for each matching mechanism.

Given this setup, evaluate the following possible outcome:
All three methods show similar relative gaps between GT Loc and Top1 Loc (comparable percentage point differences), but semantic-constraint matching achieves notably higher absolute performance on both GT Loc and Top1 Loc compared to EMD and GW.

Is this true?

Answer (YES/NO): NO